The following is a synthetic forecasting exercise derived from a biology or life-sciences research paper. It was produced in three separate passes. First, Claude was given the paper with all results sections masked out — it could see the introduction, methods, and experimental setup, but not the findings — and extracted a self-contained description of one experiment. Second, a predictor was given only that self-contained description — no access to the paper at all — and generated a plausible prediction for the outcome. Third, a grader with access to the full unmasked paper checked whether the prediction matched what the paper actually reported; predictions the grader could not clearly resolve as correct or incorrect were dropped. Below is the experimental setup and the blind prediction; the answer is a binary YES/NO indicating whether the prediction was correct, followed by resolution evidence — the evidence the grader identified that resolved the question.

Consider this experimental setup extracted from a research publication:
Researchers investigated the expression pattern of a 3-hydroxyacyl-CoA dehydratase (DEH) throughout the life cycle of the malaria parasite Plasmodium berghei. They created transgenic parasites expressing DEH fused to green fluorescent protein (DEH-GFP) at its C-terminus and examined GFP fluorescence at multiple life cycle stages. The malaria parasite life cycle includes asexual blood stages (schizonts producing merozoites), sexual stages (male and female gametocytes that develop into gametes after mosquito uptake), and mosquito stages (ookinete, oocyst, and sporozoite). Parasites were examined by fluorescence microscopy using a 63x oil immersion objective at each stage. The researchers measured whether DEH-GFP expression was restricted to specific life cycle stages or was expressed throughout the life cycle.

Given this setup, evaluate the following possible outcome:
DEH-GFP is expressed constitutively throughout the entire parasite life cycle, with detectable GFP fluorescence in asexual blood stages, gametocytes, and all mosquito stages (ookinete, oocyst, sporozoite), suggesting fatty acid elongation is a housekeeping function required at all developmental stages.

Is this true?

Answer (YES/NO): YES